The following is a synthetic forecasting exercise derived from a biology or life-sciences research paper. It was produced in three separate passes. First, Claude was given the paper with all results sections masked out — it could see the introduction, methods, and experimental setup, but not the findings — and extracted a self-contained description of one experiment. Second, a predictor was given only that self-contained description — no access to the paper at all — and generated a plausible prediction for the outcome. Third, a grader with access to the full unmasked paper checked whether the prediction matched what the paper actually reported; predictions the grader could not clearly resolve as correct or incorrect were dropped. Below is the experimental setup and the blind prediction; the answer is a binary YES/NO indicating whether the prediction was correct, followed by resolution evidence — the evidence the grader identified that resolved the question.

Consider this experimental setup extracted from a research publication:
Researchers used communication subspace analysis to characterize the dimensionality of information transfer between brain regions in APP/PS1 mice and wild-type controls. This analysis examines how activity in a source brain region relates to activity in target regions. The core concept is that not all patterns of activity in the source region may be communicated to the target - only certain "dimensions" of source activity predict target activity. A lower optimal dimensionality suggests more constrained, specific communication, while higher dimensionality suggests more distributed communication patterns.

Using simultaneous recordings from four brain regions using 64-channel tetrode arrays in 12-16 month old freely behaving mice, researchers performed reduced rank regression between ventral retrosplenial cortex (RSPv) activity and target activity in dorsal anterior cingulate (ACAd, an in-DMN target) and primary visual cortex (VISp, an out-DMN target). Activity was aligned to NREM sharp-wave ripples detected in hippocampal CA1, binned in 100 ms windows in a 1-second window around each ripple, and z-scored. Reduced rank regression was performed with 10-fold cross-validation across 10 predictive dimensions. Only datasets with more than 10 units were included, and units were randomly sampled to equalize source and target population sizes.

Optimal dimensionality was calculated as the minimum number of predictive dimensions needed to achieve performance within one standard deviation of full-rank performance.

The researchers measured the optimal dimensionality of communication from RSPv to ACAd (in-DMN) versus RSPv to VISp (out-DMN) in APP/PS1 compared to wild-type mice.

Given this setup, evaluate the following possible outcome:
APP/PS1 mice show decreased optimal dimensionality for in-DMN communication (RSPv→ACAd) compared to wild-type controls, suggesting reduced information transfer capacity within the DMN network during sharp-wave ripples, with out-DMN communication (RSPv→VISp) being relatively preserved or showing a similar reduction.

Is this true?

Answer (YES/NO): YES